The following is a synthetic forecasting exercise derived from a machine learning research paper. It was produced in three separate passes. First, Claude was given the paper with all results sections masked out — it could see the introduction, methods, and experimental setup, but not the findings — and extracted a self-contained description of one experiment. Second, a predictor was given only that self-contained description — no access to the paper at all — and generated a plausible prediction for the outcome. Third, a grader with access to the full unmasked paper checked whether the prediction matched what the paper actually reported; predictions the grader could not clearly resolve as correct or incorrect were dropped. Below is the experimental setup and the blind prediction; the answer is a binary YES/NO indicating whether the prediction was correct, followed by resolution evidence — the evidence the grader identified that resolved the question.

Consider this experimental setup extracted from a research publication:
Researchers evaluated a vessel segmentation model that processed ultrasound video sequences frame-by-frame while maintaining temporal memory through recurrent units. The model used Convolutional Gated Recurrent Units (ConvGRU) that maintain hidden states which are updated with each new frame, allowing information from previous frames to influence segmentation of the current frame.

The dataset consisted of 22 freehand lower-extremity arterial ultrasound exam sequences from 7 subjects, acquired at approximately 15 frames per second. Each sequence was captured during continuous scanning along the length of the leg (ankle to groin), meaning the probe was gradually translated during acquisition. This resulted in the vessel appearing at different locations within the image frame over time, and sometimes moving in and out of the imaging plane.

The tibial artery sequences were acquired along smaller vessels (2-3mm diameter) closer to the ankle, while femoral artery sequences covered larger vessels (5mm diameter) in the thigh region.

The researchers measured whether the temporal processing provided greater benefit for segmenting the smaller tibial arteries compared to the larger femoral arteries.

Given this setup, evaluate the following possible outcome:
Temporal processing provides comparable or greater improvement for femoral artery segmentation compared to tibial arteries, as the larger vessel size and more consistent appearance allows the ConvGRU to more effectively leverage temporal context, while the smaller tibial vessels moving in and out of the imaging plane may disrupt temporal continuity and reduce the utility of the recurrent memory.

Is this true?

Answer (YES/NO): NO